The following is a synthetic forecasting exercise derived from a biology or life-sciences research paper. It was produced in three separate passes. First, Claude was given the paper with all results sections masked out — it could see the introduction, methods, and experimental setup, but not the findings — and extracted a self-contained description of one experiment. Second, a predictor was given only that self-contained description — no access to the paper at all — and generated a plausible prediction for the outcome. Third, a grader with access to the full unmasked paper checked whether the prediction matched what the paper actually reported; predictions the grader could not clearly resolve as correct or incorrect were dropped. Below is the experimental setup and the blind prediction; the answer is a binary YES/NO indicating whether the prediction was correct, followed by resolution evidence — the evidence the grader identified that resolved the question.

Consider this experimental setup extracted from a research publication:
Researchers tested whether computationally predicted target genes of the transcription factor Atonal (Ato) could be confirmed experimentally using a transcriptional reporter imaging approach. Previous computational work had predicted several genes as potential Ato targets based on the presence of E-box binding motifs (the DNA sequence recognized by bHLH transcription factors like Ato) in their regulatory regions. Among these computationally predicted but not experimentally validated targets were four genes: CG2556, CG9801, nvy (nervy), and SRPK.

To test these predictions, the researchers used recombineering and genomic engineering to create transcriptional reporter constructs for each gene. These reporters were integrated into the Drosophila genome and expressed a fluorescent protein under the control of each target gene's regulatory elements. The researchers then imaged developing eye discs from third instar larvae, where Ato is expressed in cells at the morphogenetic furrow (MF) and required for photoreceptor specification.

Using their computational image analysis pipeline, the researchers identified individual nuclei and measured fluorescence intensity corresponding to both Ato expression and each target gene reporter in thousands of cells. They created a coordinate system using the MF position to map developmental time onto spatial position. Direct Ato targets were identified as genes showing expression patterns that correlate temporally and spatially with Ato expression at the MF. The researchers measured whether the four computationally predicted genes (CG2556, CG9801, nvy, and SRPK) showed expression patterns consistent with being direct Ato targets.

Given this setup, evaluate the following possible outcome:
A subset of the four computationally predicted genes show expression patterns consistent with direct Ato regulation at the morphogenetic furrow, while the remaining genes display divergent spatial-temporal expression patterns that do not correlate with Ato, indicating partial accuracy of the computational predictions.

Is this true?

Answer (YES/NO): NO